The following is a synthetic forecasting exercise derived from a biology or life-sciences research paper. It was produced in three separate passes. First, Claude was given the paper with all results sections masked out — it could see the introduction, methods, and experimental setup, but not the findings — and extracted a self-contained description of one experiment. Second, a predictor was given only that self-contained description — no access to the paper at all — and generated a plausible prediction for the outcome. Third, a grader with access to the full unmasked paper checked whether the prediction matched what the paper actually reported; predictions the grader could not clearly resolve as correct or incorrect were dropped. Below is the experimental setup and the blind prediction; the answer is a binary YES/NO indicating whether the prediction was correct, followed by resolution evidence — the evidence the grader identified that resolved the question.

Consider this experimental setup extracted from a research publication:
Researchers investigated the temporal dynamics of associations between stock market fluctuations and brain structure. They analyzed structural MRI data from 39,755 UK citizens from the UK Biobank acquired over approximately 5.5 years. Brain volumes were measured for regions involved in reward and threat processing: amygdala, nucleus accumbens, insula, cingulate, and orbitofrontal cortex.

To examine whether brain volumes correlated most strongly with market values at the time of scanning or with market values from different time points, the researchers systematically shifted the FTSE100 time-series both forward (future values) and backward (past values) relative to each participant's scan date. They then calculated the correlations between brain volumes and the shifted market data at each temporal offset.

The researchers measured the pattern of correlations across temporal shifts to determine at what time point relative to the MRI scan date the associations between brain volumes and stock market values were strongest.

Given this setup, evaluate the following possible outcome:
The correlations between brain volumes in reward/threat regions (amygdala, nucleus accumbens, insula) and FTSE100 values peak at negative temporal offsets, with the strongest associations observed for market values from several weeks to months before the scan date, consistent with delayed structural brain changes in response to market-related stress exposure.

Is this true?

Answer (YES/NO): YES